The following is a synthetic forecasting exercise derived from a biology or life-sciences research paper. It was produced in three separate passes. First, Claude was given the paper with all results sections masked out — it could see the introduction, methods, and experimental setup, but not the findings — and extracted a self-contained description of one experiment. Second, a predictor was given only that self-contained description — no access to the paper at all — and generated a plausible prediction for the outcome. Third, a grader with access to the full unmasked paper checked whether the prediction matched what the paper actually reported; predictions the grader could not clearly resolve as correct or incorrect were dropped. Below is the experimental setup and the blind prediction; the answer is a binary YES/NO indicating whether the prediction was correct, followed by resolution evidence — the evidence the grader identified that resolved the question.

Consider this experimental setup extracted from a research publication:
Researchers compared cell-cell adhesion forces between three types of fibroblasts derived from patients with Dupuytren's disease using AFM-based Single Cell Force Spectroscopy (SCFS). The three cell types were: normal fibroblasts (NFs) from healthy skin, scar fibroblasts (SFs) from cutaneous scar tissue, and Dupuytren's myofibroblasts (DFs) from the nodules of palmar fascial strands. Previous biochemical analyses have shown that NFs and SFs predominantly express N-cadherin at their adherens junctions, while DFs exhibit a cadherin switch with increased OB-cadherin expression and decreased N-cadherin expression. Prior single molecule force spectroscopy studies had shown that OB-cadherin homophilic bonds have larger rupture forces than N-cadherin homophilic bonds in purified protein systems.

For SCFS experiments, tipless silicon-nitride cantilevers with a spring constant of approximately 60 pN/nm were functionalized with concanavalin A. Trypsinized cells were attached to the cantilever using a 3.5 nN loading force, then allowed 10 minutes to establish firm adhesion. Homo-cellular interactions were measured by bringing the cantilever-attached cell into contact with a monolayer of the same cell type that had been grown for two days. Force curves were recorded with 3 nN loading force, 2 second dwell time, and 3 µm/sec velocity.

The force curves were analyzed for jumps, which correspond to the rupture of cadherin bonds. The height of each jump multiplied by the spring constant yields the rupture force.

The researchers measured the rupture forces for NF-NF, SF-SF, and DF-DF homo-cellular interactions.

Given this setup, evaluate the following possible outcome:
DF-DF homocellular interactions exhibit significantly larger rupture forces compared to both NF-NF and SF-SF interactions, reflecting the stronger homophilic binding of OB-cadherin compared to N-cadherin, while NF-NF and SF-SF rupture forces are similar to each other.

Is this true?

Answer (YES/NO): NO